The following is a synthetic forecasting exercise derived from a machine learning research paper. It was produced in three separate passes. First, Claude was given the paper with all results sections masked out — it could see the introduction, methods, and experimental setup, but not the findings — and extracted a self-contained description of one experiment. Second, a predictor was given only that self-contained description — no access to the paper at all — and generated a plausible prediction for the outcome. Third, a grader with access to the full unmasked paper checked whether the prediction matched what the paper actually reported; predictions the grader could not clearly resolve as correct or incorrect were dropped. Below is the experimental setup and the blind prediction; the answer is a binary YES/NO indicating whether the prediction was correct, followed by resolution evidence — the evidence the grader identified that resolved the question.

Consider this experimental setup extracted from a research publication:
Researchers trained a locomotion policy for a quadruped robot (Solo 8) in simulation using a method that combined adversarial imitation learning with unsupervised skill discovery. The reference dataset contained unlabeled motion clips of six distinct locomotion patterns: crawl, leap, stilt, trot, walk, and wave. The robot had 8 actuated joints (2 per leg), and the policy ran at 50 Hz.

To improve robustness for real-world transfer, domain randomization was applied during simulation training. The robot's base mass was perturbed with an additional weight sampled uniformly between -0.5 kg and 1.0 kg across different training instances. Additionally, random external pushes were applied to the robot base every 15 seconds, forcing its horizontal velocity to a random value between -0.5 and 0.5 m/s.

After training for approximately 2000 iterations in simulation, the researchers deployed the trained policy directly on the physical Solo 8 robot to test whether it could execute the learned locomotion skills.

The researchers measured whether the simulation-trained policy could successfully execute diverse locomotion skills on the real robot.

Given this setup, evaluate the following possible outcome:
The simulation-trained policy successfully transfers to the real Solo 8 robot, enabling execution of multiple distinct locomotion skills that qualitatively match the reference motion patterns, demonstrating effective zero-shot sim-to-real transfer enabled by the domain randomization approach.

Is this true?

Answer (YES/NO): YES